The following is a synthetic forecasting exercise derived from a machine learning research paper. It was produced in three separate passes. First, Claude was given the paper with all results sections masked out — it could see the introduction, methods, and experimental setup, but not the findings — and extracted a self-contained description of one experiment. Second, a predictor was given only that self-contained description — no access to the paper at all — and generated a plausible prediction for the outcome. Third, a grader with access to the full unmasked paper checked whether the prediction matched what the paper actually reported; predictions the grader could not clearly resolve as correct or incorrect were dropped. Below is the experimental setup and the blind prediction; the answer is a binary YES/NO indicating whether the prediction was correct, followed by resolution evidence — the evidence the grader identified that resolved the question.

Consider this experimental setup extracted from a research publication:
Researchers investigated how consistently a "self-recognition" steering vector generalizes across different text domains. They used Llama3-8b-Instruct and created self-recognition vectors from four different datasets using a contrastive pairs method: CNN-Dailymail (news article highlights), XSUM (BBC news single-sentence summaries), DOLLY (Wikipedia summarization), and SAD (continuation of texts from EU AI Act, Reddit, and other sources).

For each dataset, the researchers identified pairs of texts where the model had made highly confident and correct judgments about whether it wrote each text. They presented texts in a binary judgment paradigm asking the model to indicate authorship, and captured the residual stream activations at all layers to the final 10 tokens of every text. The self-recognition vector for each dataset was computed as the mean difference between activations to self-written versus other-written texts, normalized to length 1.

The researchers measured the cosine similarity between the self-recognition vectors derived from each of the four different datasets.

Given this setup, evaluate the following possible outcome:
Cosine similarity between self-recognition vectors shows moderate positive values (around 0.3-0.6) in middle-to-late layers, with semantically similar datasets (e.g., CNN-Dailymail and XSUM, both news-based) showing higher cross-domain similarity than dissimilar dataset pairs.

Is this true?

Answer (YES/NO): NO